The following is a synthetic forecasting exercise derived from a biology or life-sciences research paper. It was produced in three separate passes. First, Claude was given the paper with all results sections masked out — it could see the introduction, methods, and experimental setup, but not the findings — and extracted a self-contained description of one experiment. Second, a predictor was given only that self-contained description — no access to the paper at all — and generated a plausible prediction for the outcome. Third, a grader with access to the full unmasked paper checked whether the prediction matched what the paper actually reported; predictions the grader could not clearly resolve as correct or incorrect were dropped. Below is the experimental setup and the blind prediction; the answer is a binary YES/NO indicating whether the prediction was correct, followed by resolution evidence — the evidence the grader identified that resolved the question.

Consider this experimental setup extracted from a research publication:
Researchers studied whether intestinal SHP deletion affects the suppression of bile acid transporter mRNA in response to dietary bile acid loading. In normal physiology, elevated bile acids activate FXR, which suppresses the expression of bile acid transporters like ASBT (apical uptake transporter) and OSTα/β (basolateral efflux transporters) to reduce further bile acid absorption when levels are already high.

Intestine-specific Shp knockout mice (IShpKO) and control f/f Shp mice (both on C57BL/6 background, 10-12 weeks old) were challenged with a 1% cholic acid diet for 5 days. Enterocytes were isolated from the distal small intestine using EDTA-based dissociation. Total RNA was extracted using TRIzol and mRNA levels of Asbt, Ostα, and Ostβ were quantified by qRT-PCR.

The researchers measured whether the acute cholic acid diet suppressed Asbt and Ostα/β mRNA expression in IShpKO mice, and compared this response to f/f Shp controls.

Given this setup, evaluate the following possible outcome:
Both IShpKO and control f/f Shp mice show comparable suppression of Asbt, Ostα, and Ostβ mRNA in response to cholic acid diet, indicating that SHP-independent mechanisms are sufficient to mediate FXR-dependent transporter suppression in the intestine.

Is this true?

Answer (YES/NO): YES